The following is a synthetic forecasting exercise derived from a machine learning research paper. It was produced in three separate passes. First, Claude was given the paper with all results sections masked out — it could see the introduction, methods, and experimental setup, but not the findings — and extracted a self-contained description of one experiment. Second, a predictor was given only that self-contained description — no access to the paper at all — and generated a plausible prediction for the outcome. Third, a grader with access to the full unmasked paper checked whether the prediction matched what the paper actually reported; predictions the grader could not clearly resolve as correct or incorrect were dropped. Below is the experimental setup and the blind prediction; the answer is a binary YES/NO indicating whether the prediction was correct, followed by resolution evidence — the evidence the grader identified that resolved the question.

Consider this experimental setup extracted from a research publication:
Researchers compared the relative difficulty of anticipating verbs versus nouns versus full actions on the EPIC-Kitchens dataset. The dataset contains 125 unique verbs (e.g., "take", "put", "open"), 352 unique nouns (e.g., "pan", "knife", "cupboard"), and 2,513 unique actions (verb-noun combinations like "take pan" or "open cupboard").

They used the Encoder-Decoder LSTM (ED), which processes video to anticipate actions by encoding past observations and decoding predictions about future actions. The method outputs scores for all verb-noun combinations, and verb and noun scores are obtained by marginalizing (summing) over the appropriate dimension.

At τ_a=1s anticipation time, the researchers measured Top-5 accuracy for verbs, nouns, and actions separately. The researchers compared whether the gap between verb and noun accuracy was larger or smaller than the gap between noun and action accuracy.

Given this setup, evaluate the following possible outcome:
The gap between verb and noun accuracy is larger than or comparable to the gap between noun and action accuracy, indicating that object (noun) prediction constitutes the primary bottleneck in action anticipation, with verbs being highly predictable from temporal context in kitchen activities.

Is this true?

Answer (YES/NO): YES